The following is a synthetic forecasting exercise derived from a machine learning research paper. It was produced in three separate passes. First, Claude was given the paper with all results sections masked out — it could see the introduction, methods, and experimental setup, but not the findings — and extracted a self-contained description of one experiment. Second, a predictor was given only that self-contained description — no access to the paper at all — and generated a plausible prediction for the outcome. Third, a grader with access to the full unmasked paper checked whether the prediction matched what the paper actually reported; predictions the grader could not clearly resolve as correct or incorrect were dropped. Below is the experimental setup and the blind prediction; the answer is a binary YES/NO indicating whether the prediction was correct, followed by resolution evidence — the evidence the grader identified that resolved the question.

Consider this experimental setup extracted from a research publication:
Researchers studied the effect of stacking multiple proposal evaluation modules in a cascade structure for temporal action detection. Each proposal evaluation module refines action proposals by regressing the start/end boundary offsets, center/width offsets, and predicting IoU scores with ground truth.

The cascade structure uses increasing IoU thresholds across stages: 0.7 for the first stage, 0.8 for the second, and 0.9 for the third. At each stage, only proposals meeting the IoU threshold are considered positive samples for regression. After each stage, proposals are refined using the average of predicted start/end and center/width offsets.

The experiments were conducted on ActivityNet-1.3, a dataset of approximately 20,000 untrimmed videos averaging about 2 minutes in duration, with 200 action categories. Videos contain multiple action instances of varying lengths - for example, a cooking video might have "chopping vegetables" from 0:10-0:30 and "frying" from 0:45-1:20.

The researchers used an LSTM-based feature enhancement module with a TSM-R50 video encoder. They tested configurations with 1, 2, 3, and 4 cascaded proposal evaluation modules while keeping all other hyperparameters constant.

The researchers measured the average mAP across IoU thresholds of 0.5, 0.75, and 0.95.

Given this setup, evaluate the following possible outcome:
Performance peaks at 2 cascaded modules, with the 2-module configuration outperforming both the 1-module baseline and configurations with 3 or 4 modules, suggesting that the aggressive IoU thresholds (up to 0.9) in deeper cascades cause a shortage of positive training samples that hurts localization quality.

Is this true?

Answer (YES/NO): NO